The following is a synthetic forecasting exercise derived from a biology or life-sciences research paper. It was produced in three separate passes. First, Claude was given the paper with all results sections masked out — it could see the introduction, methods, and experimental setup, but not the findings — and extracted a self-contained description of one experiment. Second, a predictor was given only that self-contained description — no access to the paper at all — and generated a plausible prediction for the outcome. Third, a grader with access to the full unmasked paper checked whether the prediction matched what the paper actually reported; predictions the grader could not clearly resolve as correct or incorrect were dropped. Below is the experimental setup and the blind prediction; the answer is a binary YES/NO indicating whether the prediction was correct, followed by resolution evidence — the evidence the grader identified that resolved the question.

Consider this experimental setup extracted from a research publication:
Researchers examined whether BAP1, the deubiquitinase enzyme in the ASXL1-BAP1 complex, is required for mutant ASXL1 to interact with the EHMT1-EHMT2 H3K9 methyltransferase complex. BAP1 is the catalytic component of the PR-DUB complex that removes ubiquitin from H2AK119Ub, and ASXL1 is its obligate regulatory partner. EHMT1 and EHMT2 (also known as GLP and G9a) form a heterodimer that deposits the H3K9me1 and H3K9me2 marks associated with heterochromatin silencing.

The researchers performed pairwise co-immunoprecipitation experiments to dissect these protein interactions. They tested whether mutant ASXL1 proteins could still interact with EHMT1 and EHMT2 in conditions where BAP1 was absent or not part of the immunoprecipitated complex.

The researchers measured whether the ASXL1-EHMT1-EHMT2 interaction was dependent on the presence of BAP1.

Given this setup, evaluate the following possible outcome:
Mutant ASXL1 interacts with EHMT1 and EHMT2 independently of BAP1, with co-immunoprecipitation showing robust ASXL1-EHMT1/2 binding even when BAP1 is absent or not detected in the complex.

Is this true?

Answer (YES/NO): YES